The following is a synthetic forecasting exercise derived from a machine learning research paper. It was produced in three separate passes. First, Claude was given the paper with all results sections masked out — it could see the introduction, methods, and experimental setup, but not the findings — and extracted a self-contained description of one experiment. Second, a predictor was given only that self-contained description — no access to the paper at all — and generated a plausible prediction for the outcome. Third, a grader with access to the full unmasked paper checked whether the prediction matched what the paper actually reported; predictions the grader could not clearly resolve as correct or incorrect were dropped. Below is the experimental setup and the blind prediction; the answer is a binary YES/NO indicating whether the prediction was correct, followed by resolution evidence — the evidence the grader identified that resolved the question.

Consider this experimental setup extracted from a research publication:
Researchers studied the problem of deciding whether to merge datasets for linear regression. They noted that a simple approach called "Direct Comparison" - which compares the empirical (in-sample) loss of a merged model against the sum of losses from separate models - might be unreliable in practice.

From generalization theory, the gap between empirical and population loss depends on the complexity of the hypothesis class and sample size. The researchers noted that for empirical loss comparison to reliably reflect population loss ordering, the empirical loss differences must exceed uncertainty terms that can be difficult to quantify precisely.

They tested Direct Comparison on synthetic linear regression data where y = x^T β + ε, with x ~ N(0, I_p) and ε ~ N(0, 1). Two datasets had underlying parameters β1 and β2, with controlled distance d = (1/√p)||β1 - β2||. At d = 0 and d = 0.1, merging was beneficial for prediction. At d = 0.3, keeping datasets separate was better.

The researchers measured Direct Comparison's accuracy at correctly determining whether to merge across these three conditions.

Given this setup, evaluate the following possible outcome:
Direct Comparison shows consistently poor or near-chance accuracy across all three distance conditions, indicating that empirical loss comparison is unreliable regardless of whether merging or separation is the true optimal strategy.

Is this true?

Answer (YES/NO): NO